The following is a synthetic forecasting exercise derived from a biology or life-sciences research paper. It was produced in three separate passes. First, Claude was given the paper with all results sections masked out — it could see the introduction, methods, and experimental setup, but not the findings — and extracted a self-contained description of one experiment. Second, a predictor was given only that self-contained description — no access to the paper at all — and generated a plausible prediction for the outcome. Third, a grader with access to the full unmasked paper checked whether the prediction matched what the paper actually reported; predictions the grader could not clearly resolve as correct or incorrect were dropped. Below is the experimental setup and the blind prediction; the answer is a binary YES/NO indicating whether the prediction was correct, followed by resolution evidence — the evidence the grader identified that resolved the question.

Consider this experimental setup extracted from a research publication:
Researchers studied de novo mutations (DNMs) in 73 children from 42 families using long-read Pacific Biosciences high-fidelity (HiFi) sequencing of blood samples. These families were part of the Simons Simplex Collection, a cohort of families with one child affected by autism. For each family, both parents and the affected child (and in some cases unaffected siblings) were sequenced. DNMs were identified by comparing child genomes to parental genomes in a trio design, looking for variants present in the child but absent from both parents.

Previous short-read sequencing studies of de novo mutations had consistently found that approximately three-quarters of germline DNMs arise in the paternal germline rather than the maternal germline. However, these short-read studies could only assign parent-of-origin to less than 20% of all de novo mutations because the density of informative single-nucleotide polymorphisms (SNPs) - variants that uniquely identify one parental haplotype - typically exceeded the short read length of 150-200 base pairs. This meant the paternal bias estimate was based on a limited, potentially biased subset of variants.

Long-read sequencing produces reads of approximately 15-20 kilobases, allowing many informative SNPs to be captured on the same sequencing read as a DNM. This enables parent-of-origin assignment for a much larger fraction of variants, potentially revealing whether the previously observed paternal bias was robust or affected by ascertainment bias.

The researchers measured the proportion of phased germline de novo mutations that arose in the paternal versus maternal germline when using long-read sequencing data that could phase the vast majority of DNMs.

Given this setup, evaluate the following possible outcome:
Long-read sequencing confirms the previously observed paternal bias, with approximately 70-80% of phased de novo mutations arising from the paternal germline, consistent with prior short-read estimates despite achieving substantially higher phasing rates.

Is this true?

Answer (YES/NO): YES